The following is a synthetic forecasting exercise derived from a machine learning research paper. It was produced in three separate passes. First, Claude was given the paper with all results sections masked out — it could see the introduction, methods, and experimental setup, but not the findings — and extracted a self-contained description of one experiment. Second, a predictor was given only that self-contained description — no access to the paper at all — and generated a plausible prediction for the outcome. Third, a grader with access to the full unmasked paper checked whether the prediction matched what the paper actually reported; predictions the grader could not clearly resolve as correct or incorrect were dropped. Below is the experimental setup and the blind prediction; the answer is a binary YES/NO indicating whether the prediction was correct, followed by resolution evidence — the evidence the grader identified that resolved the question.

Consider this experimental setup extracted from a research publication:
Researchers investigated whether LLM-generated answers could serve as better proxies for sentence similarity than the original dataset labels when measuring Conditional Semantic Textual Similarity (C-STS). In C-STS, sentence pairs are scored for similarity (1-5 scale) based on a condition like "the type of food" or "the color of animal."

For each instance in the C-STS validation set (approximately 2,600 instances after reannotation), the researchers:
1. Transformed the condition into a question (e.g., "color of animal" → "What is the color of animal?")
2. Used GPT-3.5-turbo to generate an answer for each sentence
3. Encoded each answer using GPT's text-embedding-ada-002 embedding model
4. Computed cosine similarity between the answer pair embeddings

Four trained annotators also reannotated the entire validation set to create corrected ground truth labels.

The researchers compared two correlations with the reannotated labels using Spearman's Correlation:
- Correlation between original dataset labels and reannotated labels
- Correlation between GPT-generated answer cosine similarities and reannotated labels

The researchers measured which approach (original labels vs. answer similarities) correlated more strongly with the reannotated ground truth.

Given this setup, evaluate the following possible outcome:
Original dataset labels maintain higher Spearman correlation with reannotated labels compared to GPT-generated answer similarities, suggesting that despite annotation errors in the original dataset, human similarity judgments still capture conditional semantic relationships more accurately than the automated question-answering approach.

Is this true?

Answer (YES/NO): NO